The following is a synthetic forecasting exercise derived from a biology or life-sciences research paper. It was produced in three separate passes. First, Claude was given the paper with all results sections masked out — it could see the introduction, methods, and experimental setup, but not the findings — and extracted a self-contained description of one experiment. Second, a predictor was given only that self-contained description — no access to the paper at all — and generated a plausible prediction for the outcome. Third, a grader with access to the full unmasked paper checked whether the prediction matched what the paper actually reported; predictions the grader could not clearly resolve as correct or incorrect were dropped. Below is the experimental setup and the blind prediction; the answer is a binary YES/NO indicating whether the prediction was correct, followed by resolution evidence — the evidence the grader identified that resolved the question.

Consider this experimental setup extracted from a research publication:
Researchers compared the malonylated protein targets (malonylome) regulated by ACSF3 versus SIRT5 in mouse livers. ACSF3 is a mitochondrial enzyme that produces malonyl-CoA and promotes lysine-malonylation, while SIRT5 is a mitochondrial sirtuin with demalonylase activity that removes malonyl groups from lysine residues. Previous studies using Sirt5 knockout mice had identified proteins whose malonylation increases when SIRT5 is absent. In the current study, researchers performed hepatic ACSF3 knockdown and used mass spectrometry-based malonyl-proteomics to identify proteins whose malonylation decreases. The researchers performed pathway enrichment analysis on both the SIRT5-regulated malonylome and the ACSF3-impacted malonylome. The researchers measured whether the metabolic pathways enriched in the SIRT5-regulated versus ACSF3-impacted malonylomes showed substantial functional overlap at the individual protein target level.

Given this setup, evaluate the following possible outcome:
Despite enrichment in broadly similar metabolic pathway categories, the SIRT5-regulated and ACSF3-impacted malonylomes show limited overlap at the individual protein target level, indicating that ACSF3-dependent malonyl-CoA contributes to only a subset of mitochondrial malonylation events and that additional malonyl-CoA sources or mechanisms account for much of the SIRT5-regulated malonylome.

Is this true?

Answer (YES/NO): YES